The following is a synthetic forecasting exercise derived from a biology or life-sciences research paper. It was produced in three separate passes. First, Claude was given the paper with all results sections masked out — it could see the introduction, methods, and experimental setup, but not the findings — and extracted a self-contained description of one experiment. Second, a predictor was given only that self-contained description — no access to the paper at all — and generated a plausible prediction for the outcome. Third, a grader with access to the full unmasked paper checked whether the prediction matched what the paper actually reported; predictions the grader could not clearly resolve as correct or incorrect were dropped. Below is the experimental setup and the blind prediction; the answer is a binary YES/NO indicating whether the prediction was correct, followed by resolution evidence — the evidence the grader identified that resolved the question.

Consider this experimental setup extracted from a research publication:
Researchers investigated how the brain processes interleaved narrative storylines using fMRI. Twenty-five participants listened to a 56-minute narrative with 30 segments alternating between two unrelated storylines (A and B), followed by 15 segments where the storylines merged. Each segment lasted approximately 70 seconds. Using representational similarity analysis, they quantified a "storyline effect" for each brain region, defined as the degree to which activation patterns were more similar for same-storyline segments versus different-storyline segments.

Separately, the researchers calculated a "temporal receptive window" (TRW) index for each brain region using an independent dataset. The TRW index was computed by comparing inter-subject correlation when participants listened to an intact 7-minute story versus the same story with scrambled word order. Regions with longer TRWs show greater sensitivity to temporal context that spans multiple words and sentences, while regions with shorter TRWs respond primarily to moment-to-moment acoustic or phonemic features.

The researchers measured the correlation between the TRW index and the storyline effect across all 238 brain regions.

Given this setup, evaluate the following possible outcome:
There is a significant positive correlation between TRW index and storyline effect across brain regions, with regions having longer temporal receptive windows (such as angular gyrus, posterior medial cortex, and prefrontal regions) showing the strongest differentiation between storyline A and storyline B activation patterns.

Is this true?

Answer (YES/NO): YES